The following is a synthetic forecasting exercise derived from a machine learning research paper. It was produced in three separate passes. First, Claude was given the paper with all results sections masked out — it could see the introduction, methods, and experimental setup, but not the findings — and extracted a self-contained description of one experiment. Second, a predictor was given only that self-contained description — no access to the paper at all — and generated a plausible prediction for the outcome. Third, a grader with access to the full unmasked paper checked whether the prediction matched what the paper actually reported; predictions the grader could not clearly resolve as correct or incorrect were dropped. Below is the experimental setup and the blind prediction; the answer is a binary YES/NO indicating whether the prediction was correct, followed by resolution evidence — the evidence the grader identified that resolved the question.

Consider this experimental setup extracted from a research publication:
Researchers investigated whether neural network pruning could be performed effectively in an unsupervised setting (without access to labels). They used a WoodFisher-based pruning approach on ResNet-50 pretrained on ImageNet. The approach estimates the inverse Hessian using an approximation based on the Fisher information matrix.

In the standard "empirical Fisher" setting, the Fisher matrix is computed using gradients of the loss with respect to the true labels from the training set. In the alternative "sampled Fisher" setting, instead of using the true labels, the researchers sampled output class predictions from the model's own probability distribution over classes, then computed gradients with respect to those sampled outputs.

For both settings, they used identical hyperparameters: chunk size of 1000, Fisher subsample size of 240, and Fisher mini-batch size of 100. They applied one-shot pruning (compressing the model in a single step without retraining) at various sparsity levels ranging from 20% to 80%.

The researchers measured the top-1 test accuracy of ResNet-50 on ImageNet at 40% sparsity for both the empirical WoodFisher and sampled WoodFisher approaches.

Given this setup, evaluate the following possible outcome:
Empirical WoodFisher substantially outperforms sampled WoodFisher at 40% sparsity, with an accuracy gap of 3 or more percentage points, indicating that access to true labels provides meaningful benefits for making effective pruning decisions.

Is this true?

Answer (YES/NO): NO